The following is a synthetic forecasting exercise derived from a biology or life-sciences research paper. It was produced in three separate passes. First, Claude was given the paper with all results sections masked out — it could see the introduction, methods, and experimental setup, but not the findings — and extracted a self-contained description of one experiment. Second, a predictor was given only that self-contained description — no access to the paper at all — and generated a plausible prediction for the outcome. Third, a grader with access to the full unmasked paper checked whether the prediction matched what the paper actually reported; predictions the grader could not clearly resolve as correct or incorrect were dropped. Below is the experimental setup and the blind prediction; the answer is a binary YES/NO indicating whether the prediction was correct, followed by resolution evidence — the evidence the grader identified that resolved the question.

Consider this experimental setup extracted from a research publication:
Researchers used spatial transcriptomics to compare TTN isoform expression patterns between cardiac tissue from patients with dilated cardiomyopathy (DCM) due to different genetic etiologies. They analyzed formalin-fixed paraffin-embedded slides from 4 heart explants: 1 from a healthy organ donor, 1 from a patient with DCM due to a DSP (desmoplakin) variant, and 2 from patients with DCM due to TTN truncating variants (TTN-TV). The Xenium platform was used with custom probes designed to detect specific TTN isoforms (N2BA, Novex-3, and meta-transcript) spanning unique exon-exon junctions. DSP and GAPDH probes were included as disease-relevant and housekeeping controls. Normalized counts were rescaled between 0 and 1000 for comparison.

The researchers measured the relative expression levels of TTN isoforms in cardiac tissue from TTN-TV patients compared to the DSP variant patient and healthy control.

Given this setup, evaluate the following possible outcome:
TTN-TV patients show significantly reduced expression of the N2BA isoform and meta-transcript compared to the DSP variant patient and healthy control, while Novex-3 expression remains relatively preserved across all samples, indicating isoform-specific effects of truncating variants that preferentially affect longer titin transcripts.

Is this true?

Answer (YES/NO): NO